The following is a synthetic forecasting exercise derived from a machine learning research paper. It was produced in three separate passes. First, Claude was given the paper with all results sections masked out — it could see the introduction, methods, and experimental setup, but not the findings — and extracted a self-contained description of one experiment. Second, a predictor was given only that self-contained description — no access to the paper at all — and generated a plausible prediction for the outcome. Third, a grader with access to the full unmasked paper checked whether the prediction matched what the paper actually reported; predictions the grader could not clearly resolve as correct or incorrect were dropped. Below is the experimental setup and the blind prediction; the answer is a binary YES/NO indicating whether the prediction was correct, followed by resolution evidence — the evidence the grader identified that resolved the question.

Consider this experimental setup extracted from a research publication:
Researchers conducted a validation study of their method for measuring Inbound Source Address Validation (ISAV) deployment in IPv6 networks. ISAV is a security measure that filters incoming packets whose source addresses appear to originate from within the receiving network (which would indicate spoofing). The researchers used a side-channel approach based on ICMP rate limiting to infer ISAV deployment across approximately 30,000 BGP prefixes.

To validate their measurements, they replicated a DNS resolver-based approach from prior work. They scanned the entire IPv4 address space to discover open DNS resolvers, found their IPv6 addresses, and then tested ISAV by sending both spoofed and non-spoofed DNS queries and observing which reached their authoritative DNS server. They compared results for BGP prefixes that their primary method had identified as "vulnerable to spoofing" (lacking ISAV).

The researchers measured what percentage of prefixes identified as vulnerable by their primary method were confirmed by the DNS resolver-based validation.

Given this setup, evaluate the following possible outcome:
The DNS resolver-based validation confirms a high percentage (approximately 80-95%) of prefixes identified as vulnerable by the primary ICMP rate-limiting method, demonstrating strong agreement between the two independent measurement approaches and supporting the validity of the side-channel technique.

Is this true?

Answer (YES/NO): YES